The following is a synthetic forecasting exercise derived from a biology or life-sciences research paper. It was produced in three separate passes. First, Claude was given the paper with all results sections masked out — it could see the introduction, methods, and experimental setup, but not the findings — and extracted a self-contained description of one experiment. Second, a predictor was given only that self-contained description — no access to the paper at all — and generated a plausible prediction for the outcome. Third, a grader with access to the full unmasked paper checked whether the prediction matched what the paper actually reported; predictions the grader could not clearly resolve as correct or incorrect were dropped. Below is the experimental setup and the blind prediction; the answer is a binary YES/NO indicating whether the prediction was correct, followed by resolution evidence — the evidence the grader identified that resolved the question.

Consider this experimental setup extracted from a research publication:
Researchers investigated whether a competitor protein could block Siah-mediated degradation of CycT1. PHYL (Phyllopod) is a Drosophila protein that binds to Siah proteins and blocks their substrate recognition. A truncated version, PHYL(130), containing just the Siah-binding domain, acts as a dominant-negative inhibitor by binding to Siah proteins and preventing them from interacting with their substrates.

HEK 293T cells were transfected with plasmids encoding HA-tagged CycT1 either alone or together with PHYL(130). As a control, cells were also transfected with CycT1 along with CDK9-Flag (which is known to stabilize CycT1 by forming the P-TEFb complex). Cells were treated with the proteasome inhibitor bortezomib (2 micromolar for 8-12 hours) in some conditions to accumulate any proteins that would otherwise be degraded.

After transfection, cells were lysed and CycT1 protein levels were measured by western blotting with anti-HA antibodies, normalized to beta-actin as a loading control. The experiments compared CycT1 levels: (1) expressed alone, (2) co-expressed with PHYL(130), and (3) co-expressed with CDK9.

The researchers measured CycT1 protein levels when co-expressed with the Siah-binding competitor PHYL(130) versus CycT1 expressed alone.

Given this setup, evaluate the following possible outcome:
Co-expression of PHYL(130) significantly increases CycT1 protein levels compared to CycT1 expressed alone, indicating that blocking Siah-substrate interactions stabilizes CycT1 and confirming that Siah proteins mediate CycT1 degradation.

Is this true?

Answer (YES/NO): YES